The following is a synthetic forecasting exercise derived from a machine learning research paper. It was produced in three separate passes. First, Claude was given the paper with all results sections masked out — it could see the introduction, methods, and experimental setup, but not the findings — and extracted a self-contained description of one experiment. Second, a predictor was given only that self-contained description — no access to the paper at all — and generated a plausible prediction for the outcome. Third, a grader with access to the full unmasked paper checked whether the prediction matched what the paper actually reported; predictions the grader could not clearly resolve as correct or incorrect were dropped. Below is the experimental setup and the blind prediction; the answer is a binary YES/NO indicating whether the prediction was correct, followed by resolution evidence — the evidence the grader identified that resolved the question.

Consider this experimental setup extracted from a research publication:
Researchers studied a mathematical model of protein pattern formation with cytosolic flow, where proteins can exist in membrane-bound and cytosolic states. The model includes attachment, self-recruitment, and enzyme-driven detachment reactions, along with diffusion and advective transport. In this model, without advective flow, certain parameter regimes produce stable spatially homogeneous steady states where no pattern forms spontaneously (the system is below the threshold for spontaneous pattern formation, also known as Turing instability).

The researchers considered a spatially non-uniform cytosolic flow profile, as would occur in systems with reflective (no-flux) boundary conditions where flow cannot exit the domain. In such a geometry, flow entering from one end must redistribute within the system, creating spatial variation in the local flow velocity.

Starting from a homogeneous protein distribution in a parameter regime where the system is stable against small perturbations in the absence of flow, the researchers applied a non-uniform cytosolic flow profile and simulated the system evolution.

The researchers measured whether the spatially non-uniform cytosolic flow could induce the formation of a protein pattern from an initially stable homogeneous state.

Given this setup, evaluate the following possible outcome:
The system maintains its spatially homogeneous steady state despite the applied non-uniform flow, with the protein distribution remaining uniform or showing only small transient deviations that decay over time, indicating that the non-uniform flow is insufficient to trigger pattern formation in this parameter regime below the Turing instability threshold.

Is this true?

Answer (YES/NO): NO